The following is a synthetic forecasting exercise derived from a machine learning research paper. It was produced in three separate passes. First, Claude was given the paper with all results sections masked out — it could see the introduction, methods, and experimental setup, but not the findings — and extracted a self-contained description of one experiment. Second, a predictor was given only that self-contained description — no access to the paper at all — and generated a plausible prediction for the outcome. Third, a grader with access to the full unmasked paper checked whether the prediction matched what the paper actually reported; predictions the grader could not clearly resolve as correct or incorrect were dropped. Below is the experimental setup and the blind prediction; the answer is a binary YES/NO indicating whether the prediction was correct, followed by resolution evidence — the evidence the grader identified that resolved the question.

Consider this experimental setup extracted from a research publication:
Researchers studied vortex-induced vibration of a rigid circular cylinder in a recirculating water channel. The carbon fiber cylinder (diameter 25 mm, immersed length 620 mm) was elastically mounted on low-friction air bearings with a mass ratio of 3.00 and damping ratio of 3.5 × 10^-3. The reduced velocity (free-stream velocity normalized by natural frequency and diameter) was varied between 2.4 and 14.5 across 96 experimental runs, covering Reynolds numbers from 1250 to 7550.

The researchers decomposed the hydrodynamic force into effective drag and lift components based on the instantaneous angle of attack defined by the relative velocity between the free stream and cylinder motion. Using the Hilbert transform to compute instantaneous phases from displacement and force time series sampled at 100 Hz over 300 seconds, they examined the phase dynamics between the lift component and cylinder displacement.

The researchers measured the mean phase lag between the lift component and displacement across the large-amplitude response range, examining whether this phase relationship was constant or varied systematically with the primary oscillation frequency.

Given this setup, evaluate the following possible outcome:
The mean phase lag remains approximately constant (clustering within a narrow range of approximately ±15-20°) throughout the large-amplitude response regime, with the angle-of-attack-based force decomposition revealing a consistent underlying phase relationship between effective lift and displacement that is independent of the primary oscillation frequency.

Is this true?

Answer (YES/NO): NO